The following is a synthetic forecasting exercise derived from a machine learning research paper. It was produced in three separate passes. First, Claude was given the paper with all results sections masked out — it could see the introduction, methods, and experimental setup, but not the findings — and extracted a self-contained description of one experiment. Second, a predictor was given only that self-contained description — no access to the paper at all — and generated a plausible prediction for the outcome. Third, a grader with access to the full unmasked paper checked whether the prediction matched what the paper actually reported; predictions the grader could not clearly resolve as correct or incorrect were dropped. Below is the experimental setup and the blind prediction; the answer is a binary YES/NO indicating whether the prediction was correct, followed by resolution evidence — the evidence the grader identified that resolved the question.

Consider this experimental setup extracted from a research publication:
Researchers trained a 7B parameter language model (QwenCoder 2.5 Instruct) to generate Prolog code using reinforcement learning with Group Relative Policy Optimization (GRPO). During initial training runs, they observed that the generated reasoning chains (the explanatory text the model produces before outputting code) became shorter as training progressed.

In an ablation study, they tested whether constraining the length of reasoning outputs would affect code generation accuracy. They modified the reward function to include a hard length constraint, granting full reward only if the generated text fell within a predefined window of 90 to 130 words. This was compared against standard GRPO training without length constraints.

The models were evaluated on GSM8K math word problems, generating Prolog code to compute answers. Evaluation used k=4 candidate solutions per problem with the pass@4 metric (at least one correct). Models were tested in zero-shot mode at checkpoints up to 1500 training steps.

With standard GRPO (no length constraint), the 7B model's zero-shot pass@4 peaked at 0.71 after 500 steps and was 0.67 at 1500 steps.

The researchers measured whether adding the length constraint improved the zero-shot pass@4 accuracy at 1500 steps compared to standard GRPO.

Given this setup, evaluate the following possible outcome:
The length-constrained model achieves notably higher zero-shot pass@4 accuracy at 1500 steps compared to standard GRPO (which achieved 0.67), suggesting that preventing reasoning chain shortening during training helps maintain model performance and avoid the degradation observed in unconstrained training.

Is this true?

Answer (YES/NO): YES